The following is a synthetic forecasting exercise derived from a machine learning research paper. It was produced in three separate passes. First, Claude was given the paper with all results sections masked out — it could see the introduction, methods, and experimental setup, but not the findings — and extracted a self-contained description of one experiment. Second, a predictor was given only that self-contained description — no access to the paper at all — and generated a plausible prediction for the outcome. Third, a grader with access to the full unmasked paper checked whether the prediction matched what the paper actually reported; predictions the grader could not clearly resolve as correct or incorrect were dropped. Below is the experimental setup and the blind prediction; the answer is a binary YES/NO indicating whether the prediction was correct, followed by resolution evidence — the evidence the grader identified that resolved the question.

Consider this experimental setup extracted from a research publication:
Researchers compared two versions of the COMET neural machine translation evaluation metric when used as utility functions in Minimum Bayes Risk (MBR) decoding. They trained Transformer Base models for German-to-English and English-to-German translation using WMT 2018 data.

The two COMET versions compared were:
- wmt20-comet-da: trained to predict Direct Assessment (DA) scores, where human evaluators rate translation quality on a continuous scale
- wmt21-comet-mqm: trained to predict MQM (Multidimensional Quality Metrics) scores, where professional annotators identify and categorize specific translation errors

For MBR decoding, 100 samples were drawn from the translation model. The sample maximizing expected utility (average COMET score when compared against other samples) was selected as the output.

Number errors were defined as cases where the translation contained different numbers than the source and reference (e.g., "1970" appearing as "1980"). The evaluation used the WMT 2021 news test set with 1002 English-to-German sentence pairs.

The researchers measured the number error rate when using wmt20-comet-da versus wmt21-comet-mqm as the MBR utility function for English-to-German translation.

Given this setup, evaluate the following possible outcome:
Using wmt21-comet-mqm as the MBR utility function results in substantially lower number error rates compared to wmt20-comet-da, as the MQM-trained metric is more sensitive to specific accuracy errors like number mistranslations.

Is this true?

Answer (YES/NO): NO